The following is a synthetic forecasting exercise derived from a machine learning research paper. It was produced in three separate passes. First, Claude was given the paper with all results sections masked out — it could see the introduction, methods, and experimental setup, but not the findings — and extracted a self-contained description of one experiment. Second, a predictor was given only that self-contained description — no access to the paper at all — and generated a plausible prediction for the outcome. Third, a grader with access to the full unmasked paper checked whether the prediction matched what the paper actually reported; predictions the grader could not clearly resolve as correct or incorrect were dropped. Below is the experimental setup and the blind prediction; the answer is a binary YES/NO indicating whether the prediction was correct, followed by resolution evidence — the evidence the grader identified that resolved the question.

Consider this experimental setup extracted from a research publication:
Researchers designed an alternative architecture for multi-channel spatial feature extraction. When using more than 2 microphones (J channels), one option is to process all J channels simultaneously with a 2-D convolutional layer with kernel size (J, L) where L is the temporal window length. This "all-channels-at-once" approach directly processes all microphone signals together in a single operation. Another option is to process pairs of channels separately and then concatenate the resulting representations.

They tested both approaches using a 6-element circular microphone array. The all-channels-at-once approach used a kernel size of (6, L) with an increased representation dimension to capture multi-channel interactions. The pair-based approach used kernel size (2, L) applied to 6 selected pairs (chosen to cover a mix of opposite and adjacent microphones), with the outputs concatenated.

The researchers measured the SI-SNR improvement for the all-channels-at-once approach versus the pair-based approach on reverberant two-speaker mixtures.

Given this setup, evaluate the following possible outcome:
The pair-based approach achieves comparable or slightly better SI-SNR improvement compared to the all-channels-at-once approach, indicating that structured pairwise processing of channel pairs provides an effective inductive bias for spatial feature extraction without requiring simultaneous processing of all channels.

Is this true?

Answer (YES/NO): YES